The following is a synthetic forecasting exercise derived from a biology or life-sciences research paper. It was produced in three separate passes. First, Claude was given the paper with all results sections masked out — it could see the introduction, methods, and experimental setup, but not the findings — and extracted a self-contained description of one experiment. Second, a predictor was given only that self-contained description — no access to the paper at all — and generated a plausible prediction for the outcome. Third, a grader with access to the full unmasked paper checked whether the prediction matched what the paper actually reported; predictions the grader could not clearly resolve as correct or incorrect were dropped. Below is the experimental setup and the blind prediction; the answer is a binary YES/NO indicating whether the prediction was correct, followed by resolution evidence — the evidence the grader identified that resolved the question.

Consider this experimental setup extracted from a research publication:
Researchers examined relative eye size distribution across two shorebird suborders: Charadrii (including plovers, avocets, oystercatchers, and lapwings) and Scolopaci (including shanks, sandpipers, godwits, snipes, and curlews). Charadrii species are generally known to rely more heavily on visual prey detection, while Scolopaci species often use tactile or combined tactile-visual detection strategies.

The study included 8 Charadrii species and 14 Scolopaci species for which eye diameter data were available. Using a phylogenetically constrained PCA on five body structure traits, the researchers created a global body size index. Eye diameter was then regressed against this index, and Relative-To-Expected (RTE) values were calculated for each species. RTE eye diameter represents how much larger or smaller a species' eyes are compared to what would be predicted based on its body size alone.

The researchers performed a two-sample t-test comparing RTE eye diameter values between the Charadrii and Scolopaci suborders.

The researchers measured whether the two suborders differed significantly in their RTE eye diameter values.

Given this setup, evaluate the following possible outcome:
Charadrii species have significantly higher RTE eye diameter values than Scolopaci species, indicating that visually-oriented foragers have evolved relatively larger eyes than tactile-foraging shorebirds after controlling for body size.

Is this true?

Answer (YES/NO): YES